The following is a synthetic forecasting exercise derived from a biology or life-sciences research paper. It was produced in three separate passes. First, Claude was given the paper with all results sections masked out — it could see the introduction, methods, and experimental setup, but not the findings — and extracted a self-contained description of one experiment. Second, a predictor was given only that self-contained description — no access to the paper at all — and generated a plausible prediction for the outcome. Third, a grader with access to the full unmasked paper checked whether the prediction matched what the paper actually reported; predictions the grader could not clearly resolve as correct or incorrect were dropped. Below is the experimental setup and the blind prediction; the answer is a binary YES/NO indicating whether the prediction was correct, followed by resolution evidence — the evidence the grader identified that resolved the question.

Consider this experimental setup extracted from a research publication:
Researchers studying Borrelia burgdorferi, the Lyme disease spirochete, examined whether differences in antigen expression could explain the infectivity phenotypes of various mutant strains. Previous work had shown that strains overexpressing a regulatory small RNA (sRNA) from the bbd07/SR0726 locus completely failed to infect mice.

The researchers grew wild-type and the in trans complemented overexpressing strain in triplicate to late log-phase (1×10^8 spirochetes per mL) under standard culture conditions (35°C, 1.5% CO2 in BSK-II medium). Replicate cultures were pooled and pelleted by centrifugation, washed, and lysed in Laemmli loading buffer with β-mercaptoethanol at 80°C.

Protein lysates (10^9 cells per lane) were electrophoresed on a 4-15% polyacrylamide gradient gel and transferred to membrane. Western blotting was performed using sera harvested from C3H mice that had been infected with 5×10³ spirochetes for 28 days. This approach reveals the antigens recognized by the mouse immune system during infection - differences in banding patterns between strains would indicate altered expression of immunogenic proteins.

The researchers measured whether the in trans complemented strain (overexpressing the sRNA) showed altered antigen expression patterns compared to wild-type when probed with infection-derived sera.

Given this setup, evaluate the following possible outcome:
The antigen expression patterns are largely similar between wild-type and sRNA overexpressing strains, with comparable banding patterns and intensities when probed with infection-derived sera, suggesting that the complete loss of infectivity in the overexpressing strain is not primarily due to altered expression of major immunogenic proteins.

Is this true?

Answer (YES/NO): YES